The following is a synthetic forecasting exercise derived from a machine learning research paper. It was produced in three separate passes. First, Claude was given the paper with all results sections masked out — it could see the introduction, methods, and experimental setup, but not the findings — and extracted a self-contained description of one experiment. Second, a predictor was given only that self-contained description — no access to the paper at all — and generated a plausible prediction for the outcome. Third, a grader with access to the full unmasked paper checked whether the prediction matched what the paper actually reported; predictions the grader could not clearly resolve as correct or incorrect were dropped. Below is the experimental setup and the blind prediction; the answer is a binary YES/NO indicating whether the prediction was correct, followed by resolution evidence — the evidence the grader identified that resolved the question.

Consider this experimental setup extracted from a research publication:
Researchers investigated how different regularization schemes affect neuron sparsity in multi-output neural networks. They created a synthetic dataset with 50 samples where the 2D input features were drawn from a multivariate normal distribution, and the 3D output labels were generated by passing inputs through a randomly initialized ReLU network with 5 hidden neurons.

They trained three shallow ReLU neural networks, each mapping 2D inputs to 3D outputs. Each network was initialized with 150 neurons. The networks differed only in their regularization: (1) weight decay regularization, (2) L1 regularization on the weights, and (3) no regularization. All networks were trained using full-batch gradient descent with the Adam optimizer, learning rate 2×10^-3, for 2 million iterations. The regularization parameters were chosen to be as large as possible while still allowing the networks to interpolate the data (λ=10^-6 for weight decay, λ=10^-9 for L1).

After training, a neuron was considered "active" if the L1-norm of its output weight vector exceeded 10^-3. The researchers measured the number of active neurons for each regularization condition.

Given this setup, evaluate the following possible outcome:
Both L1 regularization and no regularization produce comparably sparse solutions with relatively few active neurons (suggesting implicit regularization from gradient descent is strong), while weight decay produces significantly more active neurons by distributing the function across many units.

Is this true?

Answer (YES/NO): NO